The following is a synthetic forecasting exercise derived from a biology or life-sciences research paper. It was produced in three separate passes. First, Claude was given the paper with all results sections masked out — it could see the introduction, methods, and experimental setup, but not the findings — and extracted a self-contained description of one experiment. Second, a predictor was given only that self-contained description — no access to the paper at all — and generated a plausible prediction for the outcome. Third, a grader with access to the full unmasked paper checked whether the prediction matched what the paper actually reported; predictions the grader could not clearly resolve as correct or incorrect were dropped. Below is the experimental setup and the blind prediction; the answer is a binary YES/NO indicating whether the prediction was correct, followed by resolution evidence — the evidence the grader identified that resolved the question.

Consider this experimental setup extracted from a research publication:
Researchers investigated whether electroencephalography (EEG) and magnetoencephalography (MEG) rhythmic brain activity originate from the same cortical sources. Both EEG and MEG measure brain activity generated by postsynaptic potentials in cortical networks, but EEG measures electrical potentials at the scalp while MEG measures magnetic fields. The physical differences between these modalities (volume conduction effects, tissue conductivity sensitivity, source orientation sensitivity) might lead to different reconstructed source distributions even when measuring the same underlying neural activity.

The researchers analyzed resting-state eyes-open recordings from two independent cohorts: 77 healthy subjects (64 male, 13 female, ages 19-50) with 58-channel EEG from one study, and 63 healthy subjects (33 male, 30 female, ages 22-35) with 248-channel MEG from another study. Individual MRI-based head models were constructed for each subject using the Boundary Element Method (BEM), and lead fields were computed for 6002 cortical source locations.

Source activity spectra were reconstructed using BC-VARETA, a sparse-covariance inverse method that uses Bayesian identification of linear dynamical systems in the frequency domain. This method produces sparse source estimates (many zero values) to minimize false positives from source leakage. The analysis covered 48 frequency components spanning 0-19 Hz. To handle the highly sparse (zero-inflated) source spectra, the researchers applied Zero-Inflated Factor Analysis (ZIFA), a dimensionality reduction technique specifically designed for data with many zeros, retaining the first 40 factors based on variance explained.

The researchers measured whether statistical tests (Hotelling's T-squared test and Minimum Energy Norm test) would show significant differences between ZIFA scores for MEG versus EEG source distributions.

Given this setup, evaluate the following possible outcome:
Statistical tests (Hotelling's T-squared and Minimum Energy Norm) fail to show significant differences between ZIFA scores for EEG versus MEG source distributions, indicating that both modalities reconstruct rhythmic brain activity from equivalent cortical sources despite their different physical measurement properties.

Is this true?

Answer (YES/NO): NO